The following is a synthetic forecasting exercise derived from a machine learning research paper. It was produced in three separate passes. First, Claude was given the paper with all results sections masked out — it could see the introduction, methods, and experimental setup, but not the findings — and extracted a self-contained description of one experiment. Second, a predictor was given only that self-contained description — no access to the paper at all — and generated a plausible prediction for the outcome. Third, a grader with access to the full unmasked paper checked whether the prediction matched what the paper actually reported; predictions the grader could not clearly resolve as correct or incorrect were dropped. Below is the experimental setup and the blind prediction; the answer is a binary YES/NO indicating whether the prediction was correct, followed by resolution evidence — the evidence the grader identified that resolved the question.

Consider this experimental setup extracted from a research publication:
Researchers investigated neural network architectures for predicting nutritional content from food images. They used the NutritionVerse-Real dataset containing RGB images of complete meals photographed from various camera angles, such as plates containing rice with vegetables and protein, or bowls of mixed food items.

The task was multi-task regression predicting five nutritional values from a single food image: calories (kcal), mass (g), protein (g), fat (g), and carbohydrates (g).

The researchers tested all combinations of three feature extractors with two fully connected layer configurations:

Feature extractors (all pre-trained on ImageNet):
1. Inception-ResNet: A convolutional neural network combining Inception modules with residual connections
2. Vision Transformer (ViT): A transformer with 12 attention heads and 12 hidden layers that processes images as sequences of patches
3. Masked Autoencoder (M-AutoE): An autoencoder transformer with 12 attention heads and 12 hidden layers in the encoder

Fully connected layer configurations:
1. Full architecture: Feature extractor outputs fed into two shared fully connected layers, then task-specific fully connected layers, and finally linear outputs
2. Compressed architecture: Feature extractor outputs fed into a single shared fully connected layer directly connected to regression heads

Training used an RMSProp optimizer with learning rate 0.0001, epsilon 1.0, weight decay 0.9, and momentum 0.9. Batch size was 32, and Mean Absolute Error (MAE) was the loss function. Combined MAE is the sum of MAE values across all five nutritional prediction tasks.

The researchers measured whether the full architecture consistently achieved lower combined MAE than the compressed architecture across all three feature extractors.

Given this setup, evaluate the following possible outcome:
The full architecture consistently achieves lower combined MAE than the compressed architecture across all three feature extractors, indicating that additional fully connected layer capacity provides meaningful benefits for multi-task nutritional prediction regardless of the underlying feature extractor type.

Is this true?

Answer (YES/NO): YES